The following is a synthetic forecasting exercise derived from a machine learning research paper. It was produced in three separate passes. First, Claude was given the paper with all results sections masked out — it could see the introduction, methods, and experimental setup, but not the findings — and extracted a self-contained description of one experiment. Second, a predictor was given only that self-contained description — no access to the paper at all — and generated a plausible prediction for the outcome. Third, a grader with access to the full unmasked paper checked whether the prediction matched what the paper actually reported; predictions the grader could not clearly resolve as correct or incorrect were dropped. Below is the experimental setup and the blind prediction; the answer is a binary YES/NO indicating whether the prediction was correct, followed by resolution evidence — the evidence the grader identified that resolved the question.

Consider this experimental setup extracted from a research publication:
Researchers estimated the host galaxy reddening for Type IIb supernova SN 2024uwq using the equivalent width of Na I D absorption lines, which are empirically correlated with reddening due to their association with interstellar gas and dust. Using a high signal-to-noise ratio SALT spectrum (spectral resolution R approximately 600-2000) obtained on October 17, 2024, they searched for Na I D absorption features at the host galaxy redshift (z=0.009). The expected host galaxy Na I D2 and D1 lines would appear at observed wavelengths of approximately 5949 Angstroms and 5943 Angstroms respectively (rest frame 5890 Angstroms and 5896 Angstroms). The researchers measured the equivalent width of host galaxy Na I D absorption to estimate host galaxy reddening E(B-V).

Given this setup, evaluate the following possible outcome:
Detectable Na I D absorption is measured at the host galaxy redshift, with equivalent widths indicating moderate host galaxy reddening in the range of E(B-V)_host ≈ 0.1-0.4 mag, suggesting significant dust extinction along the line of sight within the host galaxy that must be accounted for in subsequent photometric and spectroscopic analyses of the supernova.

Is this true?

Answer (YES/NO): NO